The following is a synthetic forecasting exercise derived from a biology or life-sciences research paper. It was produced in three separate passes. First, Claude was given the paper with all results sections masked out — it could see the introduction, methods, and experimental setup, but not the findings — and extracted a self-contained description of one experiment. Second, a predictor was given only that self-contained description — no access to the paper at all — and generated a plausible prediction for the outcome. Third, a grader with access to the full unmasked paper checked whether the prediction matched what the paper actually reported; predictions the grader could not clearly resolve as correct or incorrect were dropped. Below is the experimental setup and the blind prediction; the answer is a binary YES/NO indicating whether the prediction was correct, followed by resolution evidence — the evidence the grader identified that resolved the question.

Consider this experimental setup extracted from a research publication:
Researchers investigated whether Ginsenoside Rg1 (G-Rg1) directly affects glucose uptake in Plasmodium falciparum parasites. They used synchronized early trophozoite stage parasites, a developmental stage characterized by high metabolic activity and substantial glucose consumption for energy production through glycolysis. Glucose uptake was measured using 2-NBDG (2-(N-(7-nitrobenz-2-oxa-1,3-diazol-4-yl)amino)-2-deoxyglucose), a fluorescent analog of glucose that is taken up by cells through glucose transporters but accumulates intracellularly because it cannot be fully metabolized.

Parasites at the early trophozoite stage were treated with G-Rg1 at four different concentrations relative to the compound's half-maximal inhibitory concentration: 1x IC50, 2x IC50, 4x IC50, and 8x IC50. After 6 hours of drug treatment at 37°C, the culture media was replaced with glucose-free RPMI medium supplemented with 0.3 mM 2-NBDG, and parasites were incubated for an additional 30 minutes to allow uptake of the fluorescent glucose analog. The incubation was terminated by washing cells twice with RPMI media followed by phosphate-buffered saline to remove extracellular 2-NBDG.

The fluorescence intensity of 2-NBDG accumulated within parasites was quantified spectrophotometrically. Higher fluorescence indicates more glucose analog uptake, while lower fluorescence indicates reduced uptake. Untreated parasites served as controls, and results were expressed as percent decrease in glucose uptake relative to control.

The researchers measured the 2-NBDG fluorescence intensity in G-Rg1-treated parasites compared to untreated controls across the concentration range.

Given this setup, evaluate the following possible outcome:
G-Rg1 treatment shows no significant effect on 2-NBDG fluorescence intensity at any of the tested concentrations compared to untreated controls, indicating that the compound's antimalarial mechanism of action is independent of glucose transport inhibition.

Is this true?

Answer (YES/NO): NO